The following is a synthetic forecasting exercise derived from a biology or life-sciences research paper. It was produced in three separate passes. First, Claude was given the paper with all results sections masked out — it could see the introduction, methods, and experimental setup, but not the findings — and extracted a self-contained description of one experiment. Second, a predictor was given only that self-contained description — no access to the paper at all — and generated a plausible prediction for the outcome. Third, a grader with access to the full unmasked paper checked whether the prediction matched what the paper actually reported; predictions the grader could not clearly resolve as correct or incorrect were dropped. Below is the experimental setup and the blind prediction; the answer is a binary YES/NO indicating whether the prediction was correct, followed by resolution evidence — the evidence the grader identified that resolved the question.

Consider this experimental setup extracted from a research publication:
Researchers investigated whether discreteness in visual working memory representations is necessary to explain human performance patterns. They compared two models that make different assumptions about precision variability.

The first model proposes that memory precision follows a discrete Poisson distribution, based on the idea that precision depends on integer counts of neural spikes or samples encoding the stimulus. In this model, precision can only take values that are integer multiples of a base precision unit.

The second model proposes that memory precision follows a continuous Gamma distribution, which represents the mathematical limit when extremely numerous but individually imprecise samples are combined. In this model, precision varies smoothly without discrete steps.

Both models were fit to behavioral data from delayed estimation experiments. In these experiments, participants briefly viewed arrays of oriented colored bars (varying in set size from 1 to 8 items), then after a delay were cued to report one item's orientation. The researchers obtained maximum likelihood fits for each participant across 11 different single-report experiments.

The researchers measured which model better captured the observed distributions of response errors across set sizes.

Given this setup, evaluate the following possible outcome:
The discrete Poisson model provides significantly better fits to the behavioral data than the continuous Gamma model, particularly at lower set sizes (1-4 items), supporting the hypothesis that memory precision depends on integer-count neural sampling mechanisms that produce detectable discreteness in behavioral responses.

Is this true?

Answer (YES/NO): NO